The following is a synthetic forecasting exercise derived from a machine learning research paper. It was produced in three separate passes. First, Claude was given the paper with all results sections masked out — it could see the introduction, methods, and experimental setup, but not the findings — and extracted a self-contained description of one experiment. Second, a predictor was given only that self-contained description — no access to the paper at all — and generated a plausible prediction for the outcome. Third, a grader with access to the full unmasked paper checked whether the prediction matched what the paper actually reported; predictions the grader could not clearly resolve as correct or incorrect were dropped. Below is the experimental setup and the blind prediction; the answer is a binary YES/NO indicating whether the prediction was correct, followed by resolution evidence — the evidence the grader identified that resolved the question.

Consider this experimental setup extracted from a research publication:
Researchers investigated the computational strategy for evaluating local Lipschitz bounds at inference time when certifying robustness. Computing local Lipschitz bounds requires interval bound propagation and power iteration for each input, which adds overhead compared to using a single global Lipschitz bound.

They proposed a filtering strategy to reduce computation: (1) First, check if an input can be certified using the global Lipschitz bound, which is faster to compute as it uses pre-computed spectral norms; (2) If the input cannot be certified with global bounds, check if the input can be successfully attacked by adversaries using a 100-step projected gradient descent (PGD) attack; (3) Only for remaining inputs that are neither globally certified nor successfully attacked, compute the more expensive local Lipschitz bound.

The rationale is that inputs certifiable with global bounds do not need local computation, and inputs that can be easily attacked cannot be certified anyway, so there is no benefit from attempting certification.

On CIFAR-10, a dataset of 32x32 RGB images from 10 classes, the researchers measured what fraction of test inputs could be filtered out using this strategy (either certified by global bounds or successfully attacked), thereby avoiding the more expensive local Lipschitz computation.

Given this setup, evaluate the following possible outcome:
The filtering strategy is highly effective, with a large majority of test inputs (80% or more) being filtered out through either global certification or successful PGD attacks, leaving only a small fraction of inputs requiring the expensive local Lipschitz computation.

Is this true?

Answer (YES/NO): YES